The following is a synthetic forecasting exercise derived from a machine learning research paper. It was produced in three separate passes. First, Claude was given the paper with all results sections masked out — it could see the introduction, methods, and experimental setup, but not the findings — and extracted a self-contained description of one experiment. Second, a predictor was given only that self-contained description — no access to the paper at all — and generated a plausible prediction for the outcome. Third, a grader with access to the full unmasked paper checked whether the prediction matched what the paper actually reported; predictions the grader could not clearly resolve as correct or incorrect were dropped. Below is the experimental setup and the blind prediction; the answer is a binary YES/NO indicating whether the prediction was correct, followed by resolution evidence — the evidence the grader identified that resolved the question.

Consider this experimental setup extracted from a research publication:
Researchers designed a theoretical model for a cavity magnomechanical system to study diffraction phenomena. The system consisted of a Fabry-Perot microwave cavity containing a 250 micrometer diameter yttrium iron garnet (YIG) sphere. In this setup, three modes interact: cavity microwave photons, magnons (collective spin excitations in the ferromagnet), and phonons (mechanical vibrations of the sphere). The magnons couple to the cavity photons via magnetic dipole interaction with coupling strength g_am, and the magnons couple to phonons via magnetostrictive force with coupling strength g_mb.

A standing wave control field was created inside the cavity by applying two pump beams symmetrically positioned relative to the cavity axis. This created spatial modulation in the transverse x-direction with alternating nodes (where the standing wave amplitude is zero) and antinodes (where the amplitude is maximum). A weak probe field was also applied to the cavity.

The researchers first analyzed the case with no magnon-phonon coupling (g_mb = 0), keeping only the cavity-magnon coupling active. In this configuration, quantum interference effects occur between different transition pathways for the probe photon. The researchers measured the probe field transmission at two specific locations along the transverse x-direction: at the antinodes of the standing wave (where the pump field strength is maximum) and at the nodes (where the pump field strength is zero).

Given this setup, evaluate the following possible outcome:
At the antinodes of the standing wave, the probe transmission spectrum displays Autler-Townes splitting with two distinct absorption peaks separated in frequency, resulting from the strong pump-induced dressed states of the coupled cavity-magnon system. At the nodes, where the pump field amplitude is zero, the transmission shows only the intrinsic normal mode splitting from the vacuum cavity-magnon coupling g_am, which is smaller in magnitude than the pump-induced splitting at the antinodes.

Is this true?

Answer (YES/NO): NO